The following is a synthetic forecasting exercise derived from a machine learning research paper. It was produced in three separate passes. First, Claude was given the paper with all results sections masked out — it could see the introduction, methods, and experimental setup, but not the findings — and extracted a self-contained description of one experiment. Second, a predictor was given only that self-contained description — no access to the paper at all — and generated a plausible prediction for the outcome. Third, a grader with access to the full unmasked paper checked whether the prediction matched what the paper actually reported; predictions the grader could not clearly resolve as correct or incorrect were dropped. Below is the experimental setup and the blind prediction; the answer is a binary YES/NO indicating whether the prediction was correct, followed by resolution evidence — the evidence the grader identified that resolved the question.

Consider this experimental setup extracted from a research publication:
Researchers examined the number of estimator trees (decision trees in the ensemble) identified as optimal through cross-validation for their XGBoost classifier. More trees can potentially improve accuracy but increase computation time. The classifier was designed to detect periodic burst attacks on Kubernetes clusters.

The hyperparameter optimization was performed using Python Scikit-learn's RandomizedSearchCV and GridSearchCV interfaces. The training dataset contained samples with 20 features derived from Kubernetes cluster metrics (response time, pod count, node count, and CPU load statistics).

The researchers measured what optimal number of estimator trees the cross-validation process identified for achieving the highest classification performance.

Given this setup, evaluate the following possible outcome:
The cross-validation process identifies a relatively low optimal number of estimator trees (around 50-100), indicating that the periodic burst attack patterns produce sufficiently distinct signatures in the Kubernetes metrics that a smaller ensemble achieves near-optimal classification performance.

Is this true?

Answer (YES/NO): NO